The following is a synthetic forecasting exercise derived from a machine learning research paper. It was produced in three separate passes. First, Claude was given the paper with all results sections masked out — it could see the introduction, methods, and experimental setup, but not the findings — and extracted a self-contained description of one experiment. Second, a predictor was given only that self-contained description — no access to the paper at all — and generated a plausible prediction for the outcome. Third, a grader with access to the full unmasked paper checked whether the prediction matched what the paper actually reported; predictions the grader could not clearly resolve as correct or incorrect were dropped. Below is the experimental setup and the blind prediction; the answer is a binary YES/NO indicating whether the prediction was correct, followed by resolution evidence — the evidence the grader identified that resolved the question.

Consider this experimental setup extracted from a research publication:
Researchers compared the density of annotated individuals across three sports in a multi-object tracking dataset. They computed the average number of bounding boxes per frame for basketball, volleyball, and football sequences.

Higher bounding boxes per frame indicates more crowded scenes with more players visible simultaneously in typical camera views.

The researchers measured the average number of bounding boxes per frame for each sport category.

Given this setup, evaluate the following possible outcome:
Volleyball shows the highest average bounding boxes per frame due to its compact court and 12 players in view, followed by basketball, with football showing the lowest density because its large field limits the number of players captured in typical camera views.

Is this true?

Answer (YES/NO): NO